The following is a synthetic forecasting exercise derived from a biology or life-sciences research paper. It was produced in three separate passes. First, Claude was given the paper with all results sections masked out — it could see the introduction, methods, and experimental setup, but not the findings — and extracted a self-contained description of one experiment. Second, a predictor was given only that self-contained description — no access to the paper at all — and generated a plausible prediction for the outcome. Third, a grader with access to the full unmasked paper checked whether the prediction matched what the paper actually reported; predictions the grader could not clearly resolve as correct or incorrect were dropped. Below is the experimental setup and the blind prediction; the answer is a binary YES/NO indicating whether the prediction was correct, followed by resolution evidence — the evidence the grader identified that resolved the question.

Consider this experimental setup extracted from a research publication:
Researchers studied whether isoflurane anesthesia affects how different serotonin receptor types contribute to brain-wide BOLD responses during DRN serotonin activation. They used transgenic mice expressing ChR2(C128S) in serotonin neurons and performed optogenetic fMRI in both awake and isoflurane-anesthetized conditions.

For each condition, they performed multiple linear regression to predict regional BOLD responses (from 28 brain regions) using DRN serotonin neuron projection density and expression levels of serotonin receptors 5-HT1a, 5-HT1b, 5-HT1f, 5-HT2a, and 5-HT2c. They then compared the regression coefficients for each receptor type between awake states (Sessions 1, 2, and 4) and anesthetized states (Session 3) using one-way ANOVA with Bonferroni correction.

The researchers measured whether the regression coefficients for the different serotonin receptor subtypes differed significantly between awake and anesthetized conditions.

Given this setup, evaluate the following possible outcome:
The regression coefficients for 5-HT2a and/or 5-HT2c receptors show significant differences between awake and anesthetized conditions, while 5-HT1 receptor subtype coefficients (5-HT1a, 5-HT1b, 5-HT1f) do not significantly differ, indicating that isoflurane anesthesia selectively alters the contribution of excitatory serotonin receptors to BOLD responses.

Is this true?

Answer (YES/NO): NO